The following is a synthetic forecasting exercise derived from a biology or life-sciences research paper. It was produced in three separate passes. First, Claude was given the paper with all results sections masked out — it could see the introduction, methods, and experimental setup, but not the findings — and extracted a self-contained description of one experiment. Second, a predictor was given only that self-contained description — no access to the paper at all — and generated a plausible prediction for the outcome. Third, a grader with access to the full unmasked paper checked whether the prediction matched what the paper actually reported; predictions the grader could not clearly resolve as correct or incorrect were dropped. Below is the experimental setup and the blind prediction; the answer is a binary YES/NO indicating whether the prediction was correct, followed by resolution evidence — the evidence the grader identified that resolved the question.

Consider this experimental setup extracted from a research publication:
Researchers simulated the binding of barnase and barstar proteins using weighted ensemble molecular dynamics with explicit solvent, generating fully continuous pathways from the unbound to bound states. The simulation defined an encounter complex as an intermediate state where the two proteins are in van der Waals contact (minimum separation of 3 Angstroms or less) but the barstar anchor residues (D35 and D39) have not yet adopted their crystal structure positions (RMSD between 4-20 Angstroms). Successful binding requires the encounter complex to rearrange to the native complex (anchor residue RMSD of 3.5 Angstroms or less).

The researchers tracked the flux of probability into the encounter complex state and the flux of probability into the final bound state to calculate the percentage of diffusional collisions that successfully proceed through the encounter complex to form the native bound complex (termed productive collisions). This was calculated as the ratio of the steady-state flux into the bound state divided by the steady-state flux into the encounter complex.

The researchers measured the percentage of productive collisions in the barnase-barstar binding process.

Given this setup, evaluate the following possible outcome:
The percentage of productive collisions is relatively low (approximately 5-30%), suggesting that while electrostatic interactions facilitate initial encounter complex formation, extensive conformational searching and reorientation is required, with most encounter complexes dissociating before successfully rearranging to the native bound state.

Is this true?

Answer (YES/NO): YES